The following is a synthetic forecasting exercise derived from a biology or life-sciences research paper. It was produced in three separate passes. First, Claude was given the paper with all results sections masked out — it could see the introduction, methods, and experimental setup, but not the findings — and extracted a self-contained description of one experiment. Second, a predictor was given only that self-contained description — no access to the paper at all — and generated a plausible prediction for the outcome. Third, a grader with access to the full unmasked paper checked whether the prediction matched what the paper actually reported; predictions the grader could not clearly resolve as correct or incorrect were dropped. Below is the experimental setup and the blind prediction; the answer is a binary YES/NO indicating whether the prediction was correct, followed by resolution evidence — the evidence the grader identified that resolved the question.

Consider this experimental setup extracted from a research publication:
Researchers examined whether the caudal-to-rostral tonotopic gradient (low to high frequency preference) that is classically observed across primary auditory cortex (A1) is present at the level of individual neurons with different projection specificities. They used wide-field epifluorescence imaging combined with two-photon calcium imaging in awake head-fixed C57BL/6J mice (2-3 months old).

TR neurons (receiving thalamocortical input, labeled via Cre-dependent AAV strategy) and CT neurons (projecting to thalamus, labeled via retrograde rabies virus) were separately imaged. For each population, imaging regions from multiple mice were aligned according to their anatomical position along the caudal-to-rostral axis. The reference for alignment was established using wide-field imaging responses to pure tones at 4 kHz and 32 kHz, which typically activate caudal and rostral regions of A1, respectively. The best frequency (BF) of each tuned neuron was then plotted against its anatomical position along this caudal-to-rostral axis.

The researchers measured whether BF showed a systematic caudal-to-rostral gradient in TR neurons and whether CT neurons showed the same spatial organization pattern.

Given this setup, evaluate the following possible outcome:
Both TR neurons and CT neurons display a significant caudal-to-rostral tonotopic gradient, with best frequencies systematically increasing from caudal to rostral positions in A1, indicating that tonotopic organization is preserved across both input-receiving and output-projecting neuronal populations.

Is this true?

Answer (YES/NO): NO